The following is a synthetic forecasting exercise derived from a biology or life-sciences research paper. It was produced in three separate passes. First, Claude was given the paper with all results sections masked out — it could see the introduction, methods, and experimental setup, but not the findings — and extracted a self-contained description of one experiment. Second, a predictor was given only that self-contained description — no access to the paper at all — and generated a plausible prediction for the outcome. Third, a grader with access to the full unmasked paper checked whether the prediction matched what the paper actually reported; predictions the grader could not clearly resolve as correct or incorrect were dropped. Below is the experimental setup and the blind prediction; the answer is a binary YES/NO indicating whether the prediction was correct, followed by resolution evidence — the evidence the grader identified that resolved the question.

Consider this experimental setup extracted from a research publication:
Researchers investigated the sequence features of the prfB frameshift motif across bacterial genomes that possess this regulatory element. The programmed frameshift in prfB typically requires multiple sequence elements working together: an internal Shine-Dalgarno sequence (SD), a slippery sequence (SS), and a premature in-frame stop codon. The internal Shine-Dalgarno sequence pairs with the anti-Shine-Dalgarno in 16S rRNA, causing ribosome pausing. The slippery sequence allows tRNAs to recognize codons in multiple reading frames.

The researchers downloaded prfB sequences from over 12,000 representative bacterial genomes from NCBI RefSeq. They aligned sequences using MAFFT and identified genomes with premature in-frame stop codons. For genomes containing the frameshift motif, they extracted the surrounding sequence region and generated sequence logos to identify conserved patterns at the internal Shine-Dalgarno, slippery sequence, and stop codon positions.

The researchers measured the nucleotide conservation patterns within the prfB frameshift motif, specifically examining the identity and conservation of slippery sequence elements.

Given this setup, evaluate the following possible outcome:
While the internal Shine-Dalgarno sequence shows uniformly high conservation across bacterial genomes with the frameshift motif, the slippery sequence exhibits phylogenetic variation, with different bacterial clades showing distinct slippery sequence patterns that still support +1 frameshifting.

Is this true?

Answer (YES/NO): NO